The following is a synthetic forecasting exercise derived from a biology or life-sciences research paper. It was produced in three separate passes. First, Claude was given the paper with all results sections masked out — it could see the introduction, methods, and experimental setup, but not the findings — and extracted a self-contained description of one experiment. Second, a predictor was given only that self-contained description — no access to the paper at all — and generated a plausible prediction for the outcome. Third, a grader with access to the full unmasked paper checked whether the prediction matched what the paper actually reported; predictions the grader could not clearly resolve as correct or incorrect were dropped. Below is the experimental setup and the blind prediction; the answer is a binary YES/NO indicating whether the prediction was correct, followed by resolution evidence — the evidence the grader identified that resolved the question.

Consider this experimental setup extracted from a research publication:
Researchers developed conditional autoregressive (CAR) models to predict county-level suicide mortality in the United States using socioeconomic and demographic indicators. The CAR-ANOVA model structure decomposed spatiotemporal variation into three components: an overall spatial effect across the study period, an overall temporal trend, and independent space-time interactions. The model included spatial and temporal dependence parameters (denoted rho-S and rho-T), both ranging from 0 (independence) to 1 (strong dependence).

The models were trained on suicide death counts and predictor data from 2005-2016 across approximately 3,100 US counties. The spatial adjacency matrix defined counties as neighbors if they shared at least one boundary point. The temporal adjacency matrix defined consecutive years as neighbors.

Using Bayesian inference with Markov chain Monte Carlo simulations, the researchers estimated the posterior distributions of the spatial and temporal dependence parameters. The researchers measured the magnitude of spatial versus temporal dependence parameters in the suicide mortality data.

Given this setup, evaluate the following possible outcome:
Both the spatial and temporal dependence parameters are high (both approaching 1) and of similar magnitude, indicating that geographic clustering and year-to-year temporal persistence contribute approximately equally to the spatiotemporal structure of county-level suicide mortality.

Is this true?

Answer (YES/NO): YES